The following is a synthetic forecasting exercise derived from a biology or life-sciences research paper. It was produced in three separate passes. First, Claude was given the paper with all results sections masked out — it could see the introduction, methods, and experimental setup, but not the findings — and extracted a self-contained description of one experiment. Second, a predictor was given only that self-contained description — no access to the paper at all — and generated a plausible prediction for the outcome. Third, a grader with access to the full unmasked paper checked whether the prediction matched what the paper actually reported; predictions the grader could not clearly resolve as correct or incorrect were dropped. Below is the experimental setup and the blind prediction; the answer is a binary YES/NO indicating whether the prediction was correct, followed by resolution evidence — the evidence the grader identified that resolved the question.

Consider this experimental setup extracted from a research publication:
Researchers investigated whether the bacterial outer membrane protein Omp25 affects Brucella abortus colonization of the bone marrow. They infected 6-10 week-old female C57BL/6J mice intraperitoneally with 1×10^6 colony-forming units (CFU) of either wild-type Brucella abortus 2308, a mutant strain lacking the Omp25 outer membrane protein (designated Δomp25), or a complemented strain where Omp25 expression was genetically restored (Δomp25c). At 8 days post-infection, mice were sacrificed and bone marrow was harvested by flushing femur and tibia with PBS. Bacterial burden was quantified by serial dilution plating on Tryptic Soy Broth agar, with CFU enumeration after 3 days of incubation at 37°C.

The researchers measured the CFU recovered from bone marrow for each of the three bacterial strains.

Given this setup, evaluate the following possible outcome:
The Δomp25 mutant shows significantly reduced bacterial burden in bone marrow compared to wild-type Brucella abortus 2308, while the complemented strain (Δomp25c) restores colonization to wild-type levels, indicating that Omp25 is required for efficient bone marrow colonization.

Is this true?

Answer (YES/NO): NO